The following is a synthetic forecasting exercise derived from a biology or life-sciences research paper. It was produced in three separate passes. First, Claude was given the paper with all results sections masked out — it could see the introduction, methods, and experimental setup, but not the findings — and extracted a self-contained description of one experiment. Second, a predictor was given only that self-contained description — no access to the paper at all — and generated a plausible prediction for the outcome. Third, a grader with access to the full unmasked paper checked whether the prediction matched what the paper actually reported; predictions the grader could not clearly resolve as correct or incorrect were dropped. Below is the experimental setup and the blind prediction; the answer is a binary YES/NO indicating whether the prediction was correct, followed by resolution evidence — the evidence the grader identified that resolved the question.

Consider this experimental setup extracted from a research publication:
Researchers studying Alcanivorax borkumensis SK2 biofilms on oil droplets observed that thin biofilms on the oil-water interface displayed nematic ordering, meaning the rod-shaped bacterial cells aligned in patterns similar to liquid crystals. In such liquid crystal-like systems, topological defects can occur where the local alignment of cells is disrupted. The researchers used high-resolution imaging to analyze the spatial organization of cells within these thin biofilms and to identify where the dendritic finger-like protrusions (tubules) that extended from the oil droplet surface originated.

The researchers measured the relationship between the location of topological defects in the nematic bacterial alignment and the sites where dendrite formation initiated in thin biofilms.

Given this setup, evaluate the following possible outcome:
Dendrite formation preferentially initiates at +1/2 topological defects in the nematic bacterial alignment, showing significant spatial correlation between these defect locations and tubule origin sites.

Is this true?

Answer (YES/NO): NO